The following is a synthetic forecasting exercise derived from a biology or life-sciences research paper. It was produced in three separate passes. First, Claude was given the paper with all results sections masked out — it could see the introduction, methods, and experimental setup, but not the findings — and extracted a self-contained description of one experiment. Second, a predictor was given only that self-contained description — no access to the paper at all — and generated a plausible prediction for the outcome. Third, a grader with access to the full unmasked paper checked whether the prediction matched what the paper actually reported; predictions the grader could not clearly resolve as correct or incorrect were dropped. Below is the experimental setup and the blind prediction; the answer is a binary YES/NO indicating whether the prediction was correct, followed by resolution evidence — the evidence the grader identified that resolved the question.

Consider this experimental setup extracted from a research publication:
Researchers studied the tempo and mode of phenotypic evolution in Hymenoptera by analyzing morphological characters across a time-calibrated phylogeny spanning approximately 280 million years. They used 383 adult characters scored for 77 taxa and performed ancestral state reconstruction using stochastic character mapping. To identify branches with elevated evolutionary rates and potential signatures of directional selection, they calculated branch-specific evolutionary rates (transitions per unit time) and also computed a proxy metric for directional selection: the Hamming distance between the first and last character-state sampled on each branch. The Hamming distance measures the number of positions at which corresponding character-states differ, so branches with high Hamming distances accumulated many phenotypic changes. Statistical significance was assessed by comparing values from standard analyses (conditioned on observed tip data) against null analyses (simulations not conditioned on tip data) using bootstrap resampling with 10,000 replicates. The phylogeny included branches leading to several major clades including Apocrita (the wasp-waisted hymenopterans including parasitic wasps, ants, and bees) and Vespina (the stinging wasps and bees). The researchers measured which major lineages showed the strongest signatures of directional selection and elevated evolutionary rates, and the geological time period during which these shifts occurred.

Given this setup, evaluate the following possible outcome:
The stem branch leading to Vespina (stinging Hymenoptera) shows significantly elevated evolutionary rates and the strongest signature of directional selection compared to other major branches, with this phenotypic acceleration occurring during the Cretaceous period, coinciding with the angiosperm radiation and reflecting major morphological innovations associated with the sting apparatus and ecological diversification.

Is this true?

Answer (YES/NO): NO